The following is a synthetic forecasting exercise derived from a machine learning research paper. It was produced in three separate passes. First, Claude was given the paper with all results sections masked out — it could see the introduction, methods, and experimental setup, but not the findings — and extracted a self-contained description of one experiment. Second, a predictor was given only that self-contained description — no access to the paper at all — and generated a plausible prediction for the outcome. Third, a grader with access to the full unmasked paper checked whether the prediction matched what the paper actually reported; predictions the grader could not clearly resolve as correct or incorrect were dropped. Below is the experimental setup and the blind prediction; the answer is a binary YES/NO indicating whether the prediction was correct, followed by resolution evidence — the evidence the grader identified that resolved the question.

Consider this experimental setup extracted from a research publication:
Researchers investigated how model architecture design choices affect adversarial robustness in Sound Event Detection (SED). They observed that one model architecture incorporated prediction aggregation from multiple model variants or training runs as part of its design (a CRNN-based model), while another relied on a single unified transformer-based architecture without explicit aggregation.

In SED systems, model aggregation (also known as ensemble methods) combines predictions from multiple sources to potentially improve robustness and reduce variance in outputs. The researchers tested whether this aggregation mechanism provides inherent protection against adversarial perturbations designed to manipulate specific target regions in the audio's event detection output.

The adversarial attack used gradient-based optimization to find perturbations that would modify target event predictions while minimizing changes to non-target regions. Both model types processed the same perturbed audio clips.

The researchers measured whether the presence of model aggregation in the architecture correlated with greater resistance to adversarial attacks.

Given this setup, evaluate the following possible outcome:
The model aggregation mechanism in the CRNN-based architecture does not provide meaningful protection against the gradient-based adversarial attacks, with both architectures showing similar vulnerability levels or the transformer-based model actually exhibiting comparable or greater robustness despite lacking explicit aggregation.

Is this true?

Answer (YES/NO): NO